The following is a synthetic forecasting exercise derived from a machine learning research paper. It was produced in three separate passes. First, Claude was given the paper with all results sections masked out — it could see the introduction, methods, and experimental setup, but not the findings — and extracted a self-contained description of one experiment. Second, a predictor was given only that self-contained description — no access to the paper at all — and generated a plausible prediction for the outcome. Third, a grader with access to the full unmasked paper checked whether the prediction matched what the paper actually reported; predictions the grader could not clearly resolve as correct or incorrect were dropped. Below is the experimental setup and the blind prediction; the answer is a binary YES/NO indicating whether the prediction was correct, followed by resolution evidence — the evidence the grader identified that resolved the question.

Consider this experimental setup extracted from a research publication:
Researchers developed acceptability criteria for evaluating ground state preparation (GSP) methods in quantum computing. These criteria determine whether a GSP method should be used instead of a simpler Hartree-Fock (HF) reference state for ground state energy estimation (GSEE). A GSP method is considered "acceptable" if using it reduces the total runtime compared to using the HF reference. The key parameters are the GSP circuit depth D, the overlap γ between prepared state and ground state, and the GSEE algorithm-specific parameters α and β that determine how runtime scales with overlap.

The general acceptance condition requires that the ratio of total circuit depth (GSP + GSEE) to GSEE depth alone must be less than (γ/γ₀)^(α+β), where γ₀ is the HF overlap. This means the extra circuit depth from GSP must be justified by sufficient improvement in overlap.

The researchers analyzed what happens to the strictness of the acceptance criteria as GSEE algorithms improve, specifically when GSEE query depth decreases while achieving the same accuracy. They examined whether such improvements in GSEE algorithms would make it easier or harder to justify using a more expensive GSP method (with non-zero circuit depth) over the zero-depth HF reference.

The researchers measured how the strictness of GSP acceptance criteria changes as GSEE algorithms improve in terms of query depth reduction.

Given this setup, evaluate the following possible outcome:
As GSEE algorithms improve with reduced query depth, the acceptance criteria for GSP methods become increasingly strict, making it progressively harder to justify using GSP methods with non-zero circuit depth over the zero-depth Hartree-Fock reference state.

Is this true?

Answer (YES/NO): YES